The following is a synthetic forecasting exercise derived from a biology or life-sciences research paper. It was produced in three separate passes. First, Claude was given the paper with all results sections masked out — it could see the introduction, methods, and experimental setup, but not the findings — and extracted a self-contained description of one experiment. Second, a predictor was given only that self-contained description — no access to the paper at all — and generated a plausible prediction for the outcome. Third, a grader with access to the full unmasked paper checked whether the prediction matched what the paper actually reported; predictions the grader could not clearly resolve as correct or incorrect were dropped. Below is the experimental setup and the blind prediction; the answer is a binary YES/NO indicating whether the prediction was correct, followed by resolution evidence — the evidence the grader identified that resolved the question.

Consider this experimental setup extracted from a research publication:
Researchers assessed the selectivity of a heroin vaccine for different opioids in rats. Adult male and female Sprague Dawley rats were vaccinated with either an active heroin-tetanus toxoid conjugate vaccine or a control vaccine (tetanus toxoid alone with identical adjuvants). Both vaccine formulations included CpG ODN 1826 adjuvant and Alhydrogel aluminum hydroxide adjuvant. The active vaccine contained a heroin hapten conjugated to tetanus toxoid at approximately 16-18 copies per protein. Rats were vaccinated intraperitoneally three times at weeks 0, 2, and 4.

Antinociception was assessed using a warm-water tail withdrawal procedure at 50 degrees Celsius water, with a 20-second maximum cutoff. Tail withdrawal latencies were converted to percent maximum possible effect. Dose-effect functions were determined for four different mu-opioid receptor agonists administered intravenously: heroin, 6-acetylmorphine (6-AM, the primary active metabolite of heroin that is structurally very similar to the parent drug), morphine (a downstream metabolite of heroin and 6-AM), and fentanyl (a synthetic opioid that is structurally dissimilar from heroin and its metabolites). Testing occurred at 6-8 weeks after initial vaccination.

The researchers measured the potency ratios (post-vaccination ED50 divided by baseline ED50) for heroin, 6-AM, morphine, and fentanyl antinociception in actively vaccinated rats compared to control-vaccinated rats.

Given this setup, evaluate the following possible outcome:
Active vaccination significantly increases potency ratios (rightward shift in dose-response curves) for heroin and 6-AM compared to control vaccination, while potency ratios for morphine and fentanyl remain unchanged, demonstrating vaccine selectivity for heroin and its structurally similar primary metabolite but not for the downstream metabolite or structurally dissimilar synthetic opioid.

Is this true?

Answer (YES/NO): YES